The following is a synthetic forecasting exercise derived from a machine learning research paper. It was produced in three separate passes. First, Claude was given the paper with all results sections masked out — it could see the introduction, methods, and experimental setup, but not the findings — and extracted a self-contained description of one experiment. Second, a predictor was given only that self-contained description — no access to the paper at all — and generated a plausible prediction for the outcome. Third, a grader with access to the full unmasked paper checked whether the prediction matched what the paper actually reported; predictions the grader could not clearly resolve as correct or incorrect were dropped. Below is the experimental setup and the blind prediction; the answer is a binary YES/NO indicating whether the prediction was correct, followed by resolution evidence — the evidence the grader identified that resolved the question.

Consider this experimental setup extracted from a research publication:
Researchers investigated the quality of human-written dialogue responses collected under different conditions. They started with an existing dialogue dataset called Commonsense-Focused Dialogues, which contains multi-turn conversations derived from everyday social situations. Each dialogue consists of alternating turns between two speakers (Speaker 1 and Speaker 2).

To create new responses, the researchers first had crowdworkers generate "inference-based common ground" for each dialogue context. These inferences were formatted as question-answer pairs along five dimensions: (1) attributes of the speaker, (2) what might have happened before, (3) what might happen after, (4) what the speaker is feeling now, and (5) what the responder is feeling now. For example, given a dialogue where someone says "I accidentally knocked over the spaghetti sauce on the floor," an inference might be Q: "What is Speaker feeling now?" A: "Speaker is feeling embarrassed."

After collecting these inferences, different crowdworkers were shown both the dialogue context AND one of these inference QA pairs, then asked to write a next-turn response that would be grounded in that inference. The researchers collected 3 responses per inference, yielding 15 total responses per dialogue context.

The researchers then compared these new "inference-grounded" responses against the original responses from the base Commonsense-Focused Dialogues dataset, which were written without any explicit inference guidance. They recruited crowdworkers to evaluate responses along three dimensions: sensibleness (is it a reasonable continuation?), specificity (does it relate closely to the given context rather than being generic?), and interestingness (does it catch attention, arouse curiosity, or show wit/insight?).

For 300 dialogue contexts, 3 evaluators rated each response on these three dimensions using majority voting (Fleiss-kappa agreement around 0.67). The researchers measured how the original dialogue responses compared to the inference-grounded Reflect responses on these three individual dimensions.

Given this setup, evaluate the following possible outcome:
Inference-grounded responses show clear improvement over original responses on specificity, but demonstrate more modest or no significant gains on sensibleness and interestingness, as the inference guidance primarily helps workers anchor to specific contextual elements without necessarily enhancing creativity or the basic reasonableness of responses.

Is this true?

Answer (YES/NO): NO